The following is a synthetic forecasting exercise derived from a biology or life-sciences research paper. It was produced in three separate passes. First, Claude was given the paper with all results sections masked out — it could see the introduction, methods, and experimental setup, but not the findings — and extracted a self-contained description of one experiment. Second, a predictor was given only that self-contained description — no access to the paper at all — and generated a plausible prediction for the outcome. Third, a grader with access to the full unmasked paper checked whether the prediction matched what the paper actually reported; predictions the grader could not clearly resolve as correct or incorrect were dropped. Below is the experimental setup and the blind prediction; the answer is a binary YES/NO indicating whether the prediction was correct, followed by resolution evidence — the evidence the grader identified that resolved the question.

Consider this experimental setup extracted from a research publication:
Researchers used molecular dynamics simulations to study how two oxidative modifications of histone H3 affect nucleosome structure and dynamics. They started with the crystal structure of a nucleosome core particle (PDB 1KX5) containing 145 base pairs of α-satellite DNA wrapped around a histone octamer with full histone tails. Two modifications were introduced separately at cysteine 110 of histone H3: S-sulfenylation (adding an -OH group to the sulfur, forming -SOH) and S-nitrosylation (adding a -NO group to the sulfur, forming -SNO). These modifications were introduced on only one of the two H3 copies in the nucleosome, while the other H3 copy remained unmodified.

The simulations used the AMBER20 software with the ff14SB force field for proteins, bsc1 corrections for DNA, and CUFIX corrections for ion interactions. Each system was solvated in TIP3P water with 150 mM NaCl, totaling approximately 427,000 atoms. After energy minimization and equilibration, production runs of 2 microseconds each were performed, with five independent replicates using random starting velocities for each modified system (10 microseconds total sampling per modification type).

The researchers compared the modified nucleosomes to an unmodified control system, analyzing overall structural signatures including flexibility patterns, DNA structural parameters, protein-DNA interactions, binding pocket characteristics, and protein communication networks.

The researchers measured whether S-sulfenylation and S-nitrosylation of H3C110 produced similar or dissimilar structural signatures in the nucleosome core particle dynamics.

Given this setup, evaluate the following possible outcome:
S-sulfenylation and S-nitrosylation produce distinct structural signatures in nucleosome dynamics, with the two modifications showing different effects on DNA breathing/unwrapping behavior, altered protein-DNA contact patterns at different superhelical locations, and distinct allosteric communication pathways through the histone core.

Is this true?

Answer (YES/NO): YES